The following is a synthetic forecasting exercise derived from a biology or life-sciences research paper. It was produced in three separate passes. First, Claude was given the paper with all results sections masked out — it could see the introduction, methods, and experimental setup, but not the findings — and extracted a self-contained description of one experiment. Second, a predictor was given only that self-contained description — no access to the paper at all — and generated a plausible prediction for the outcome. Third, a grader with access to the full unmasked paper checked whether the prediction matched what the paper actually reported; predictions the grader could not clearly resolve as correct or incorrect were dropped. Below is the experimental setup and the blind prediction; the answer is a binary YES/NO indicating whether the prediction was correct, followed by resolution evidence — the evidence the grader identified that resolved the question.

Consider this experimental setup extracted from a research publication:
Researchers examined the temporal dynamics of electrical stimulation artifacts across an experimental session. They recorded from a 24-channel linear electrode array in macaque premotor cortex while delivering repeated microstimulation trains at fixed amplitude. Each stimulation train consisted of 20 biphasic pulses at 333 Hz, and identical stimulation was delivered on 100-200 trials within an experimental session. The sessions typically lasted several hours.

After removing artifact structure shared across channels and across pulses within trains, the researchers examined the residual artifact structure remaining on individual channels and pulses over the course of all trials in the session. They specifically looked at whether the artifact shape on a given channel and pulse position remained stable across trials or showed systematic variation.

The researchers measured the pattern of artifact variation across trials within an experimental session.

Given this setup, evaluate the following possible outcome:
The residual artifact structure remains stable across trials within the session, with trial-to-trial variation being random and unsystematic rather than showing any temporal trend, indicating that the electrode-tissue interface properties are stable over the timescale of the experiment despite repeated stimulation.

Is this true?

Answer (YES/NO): NO